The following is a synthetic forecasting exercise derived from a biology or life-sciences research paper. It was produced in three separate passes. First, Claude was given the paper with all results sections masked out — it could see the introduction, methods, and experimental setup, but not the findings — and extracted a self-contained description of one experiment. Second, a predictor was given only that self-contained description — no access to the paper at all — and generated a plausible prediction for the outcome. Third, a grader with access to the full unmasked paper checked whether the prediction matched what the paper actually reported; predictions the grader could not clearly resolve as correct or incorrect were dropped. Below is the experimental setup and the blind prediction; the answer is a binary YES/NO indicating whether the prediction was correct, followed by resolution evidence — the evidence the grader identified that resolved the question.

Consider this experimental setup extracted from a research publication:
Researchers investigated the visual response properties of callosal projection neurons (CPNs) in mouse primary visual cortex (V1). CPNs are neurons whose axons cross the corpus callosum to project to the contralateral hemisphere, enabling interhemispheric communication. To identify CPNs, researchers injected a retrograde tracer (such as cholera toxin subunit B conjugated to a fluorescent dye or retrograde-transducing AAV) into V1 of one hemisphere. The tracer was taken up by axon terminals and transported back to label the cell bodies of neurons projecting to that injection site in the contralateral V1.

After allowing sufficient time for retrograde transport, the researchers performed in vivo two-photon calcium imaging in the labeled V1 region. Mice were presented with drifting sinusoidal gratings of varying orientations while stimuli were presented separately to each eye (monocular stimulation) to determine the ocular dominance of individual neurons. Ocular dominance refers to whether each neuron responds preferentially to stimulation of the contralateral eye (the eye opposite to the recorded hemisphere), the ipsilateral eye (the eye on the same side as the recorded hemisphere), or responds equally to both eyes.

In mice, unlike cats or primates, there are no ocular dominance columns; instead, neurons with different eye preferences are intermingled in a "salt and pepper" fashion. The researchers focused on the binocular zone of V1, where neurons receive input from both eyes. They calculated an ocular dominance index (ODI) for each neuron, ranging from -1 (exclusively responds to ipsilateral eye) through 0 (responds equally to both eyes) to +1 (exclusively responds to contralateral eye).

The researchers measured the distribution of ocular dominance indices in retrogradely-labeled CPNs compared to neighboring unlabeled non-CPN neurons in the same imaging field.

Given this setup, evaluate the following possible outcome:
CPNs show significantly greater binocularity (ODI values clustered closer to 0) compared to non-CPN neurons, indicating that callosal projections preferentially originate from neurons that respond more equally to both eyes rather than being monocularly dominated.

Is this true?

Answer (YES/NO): NO